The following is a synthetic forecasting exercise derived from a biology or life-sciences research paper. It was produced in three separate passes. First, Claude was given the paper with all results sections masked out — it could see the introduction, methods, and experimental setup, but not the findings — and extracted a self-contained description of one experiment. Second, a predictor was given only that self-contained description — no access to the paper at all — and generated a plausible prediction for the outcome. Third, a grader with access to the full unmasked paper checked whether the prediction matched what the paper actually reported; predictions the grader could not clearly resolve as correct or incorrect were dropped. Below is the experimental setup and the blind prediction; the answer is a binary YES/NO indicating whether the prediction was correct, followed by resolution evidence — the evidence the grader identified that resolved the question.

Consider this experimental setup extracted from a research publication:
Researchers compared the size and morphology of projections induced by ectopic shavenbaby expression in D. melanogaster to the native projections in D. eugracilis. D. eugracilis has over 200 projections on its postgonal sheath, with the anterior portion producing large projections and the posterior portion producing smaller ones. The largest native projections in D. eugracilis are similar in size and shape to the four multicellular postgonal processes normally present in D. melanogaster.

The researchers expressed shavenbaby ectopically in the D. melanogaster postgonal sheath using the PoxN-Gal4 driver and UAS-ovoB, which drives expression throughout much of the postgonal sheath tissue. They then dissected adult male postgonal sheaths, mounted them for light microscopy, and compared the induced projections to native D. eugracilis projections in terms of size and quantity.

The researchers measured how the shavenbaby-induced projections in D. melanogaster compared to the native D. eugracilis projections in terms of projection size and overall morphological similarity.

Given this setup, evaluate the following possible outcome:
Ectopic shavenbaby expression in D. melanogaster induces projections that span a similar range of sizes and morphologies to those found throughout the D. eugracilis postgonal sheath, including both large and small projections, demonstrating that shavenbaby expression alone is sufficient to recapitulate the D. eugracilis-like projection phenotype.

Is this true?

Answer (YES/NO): NO